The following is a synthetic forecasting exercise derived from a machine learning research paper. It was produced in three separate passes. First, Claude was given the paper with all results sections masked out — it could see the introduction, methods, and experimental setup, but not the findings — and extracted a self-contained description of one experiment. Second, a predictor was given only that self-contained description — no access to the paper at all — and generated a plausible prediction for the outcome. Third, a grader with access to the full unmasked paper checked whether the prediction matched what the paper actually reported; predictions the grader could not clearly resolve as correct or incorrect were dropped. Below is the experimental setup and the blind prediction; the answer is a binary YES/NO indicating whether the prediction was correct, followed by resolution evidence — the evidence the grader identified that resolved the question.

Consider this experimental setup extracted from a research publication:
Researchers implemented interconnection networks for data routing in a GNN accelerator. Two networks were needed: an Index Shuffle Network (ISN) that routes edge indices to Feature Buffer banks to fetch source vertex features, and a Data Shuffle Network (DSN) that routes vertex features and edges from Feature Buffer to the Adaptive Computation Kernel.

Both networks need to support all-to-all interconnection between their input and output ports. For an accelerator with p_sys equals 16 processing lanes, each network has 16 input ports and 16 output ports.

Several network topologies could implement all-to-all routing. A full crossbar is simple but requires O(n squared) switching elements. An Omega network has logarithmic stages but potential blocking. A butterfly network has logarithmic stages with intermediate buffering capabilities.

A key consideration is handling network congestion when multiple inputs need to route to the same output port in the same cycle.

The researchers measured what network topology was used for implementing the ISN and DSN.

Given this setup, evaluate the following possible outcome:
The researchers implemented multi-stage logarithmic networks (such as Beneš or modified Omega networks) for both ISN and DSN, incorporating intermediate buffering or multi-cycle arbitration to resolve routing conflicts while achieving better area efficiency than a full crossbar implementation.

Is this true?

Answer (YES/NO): YES